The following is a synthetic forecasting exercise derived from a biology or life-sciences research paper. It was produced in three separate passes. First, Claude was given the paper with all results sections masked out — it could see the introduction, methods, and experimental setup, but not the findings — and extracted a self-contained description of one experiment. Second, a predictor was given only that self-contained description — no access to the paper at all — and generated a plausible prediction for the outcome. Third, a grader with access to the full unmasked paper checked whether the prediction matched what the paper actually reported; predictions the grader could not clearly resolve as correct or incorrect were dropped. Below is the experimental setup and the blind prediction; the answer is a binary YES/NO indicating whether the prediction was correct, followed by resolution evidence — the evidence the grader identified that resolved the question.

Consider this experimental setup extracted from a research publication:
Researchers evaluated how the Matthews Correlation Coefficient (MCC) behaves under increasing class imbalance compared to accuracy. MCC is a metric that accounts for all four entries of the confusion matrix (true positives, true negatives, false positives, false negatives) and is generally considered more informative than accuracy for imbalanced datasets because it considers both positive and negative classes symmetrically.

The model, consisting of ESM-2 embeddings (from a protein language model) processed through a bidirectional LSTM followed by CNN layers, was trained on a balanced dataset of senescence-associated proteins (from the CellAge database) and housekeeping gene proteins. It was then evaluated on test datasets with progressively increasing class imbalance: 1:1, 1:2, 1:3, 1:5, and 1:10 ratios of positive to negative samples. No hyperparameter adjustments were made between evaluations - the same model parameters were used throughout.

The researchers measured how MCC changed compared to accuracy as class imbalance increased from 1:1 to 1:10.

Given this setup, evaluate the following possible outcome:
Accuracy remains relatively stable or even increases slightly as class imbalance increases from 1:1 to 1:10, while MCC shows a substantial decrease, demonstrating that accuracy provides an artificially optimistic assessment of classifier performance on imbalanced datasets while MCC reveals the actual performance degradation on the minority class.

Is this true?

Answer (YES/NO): NO